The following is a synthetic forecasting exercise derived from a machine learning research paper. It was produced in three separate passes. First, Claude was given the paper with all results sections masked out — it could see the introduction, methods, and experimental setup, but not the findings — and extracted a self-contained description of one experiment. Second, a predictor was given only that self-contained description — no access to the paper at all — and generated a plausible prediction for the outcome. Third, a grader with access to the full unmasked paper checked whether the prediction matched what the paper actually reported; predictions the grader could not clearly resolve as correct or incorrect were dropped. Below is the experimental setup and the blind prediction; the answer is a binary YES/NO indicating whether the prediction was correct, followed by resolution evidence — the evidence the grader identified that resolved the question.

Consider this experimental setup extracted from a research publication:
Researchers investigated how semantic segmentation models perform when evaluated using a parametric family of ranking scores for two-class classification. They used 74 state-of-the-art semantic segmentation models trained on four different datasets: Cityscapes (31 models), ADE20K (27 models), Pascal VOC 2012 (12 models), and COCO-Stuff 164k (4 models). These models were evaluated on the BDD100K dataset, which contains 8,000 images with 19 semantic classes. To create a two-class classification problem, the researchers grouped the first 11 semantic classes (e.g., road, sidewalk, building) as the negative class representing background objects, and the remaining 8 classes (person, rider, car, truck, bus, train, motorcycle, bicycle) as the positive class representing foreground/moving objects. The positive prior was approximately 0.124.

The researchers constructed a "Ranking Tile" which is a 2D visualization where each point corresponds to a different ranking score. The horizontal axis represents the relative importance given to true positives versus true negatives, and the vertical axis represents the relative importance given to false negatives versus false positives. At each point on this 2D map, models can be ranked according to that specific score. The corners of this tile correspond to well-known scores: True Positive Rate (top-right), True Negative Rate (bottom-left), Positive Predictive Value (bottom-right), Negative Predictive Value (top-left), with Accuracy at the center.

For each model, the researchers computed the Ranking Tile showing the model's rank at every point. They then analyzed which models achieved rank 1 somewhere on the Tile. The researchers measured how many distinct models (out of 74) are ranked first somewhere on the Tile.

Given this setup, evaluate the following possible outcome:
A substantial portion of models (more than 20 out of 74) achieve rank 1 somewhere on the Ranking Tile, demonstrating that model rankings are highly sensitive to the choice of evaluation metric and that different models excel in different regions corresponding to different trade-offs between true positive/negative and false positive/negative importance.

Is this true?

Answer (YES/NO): NO